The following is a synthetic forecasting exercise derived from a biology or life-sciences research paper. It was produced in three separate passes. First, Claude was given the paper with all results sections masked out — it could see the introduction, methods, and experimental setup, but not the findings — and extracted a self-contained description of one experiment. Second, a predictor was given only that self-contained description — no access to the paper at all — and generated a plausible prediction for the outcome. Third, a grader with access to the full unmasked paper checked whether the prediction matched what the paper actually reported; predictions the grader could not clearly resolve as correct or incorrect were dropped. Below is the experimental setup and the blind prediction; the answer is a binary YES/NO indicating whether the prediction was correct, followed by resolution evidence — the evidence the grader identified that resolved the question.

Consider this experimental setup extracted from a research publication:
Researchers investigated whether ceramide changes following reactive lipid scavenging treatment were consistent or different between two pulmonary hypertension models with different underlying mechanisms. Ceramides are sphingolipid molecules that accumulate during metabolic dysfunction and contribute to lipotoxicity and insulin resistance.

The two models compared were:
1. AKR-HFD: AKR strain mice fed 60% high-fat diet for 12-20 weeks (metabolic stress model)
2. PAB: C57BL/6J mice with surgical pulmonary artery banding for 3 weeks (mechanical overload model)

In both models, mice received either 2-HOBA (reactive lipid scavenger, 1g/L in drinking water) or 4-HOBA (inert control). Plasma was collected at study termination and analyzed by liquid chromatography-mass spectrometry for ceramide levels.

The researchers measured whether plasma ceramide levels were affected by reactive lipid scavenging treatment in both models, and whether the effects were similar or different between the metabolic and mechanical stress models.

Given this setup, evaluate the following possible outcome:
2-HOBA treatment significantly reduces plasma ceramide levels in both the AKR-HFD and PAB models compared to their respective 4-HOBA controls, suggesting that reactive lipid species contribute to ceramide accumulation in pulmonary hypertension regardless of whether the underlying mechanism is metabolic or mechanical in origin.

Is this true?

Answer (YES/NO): YES